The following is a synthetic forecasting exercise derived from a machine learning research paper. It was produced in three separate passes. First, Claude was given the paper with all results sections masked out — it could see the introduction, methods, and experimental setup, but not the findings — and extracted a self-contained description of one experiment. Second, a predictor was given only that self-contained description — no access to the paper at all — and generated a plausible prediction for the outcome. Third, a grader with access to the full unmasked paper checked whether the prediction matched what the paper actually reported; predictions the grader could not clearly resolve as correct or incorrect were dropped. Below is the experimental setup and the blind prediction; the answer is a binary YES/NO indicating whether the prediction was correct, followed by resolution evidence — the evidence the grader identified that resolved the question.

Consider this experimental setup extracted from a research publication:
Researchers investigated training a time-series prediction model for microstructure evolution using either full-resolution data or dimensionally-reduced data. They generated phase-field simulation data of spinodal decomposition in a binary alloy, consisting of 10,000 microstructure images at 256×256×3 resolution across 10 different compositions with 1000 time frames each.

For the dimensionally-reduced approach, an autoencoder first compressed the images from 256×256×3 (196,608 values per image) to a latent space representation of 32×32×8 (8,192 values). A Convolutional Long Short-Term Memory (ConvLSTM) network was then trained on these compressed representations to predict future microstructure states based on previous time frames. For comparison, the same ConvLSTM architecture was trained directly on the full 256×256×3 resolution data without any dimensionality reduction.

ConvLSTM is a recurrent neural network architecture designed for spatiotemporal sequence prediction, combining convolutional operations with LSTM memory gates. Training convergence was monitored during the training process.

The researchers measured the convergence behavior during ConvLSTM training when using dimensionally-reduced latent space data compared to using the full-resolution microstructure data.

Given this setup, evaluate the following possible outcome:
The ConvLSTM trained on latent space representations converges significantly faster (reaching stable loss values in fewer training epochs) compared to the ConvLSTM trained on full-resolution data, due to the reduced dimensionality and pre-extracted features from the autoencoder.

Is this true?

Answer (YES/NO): YES